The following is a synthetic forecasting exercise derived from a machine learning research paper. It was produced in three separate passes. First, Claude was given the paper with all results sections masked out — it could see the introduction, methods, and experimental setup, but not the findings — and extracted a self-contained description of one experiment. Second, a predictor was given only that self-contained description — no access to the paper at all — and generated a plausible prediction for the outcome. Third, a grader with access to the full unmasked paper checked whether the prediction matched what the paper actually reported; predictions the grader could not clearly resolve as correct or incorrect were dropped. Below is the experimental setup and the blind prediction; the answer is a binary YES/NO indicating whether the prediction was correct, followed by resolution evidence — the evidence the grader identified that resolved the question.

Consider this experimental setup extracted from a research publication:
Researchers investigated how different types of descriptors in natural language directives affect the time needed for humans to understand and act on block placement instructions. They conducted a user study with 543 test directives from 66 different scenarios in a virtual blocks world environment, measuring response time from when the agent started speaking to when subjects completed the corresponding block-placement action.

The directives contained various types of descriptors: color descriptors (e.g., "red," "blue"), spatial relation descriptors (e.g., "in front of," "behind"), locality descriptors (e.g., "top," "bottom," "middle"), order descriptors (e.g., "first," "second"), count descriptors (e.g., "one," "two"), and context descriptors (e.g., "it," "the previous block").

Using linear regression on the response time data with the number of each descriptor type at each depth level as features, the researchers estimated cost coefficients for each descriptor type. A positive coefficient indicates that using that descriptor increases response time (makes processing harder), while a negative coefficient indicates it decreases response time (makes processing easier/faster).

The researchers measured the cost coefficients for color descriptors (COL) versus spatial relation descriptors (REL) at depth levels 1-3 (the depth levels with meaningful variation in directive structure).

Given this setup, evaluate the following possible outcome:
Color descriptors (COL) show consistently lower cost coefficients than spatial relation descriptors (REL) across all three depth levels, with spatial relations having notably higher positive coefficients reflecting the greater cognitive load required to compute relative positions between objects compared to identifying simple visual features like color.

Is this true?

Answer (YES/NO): YES